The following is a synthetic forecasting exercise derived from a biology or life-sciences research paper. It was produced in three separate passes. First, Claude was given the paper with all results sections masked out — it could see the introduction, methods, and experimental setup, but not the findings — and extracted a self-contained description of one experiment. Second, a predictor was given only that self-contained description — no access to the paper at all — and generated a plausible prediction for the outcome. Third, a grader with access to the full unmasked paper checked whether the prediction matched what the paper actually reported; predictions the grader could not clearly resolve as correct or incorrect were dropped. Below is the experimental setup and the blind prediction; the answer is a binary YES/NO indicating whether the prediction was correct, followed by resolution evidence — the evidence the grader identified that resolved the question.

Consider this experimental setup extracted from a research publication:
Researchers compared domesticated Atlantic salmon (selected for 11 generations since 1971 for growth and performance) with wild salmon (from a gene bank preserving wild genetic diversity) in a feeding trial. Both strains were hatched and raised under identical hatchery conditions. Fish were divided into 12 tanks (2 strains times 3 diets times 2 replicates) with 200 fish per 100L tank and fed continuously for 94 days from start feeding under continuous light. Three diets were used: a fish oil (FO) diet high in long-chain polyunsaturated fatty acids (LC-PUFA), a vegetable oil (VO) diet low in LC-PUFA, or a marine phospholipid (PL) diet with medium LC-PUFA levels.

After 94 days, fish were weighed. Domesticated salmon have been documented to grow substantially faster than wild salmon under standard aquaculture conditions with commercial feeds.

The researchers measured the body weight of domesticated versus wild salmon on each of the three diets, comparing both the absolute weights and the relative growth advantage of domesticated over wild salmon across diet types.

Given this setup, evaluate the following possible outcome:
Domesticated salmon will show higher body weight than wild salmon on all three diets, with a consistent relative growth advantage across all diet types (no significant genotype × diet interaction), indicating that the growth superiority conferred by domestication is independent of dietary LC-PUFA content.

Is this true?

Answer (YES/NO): NO